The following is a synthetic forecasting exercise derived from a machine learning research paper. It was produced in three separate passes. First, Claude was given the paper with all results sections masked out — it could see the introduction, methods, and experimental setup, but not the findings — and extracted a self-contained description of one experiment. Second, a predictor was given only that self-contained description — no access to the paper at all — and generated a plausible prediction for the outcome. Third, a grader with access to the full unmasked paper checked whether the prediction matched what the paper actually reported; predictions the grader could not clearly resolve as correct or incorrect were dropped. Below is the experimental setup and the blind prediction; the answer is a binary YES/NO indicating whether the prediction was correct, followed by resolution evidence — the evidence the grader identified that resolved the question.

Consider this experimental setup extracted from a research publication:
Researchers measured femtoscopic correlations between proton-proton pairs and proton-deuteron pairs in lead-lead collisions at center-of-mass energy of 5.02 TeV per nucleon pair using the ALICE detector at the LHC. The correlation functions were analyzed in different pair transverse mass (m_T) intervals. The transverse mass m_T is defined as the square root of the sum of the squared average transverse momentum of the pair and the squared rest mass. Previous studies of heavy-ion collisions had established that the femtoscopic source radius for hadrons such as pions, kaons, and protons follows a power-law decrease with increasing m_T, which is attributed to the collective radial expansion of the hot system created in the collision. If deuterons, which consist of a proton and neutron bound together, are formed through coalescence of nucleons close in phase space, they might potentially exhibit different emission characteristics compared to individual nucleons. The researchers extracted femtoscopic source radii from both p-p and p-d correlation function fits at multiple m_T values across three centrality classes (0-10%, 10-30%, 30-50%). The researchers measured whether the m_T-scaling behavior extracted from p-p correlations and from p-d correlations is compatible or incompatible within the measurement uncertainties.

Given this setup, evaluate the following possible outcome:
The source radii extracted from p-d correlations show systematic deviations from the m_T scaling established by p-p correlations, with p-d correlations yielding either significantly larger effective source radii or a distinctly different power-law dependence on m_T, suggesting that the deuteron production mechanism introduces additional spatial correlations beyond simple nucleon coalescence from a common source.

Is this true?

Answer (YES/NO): NO